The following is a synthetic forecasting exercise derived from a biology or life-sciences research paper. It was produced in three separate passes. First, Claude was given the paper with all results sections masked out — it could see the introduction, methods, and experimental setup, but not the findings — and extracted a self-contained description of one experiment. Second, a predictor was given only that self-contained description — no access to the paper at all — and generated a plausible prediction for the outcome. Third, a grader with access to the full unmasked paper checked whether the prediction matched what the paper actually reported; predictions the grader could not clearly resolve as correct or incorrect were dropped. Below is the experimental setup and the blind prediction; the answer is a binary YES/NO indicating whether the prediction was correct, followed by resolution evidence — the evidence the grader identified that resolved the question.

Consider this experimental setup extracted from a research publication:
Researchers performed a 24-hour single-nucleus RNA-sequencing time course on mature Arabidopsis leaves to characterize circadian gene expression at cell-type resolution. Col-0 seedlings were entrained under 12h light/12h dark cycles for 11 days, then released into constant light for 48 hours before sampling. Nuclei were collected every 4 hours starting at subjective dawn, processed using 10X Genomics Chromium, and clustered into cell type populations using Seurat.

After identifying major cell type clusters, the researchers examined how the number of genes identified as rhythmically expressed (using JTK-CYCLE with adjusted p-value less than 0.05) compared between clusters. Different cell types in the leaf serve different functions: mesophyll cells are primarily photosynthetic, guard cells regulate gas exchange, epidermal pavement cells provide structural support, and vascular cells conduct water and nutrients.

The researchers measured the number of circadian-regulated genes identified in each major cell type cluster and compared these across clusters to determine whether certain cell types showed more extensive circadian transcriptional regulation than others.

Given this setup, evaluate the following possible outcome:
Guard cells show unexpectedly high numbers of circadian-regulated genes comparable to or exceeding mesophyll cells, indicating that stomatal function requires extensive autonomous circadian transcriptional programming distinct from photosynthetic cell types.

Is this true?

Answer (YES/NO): NO